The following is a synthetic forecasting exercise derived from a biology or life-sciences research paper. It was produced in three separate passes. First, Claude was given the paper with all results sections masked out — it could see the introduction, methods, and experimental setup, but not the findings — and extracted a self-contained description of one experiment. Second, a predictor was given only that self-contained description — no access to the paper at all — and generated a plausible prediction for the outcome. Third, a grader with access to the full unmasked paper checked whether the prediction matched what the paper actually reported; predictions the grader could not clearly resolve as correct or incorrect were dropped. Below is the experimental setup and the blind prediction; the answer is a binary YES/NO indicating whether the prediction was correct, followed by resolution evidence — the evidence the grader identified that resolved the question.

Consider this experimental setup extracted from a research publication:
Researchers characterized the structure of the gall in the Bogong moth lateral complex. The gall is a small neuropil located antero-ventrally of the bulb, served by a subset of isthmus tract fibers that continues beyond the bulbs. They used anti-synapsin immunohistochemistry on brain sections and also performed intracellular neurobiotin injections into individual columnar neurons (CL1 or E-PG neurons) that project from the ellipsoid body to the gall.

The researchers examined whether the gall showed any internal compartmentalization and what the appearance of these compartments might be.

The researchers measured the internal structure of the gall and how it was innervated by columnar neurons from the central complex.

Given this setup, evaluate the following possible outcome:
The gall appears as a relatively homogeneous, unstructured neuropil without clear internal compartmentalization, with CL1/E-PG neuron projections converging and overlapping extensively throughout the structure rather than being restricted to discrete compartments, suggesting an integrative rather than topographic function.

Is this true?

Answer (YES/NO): NO